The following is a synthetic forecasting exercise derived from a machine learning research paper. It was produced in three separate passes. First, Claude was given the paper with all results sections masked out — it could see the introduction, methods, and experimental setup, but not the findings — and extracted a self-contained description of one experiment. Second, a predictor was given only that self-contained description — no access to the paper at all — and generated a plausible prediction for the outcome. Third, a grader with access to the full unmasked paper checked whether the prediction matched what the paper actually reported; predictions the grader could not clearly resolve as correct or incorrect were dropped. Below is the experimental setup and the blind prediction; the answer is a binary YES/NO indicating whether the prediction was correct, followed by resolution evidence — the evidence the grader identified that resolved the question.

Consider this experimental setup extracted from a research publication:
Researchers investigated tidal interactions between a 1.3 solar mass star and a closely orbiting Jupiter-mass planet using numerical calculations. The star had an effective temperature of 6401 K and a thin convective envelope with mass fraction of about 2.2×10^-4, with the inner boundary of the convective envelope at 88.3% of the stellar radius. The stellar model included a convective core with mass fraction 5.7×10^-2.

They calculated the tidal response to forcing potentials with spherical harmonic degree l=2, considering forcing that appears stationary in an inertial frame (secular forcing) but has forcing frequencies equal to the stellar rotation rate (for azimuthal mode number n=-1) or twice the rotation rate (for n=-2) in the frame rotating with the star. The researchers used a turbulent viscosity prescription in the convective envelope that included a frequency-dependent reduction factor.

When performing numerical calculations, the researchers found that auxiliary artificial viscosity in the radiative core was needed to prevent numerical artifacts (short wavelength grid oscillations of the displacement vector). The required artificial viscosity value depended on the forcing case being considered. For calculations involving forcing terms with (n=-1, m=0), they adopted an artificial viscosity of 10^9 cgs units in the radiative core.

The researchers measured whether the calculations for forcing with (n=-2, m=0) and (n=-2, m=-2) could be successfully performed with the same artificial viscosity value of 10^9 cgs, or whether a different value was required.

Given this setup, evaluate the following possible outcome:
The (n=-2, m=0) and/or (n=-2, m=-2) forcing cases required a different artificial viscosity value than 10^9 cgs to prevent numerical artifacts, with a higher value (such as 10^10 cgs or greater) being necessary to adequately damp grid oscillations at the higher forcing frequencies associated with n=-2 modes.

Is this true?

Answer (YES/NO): YES